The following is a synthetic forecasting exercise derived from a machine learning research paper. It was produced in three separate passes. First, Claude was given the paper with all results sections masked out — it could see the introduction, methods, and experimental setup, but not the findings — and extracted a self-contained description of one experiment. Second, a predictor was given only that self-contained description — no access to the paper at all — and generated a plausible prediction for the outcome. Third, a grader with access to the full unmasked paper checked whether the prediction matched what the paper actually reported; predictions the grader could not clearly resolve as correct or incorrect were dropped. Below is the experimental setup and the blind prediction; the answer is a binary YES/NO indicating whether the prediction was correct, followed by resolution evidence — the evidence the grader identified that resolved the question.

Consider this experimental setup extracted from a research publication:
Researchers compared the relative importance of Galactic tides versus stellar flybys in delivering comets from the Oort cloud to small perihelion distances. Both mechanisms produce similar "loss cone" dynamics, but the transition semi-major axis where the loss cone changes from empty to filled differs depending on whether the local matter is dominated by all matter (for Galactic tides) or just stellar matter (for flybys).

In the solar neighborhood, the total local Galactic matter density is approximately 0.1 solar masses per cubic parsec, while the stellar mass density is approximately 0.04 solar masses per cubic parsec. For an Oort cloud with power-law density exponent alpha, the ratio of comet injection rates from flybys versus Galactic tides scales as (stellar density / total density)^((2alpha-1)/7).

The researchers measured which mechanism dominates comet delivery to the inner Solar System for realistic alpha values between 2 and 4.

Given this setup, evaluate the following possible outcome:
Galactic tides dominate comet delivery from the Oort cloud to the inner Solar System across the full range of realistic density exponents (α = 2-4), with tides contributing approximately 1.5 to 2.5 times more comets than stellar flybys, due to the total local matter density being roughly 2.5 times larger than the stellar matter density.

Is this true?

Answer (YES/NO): YES